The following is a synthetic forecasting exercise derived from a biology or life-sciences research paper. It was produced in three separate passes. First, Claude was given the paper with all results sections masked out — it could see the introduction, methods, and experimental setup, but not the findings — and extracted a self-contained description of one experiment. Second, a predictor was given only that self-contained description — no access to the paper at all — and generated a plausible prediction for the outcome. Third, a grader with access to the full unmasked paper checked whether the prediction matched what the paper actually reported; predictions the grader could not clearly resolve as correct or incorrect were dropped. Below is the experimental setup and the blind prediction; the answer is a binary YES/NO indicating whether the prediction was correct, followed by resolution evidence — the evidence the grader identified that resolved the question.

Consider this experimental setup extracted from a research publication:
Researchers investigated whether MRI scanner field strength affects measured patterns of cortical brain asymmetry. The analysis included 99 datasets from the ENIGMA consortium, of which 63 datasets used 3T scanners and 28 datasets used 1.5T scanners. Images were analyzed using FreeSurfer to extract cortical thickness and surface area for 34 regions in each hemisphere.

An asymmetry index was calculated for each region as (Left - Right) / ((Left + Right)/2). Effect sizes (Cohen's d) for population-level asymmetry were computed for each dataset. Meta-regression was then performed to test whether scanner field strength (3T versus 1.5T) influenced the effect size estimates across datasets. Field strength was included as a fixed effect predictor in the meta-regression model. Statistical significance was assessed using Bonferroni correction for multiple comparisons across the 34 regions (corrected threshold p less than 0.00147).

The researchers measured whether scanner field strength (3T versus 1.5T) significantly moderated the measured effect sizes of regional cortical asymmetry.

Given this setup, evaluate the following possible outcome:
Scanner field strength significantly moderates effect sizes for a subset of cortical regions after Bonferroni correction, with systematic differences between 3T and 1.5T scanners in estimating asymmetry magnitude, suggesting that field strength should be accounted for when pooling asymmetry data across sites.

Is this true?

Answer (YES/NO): NO